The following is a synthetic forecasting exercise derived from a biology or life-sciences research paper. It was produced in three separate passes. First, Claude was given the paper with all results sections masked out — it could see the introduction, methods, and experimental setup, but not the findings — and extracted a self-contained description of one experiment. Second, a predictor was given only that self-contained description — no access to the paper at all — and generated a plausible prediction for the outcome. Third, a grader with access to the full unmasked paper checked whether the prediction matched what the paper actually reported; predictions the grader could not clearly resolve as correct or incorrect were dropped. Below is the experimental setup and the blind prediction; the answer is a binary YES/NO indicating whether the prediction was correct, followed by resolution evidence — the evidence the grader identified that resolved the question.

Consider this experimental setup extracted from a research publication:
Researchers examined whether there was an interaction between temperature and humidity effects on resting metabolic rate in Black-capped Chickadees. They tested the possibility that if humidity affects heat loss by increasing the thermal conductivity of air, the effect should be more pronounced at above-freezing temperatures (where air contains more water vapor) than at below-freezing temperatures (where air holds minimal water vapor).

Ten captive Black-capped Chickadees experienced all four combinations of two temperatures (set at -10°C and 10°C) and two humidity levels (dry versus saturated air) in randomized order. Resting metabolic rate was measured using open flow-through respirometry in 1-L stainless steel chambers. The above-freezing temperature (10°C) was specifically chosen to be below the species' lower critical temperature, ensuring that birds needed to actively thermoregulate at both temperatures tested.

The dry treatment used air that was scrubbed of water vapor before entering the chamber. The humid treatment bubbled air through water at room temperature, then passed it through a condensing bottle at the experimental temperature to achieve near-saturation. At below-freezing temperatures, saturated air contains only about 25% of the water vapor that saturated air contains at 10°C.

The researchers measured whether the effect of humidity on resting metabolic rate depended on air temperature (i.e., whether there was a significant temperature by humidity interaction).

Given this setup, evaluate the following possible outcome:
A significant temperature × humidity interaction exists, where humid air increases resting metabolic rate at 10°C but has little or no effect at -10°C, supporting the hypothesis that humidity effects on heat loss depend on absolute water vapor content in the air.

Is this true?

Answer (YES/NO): NO